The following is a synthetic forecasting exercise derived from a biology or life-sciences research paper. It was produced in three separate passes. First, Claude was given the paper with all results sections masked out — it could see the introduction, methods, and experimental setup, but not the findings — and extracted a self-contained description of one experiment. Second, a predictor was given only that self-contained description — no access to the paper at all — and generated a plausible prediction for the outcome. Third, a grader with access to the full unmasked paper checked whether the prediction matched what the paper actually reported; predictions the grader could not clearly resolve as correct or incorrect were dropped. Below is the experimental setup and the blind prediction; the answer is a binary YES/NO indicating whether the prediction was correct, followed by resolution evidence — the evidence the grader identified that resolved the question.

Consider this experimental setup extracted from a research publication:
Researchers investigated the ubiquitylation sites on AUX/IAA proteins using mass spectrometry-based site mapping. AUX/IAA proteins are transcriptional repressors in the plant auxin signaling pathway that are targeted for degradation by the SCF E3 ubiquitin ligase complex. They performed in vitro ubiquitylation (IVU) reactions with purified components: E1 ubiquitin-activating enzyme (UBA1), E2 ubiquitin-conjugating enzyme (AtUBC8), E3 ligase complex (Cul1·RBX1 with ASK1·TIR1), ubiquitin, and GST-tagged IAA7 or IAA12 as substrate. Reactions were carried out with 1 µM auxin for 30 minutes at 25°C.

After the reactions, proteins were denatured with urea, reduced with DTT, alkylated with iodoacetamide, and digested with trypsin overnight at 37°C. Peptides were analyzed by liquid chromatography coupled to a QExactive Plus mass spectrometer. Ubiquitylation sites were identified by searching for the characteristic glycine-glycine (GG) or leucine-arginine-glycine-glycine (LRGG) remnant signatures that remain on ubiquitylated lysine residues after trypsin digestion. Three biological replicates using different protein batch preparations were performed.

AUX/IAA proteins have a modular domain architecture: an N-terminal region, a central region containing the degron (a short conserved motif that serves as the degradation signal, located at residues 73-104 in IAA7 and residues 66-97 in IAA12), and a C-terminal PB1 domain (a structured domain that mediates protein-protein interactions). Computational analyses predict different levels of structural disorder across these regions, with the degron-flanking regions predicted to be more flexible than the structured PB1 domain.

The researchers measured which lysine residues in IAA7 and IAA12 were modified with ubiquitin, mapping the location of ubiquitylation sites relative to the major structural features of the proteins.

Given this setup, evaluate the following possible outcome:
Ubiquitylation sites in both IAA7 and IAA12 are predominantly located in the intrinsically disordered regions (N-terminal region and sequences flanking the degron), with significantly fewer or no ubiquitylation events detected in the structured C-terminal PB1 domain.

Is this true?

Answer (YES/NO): NO